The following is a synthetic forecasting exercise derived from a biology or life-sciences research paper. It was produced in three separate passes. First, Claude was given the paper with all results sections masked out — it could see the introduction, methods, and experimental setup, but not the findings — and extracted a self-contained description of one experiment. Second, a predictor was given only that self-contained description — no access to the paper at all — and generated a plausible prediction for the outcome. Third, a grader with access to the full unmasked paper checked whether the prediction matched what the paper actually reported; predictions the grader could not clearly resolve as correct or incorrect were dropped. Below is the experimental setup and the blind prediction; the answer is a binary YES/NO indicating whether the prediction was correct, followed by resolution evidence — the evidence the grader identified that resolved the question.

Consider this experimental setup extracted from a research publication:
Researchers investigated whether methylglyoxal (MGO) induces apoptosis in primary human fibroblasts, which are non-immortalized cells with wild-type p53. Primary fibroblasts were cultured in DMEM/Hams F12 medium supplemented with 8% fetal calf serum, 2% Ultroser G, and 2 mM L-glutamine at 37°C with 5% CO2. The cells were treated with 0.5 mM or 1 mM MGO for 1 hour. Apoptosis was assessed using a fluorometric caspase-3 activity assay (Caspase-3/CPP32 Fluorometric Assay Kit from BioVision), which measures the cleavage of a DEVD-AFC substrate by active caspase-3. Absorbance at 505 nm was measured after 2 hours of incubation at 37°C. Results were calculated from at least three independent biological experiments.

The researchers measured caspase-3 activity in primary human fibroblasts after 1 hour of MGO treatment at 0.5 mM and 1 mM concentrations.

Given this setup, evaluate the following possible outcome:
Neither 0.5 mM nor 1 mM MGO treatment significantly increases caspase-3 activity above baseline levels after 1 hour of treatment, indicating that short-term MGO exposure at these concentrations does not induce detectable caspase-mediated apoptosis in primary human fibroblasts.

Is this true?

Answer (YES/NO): YES